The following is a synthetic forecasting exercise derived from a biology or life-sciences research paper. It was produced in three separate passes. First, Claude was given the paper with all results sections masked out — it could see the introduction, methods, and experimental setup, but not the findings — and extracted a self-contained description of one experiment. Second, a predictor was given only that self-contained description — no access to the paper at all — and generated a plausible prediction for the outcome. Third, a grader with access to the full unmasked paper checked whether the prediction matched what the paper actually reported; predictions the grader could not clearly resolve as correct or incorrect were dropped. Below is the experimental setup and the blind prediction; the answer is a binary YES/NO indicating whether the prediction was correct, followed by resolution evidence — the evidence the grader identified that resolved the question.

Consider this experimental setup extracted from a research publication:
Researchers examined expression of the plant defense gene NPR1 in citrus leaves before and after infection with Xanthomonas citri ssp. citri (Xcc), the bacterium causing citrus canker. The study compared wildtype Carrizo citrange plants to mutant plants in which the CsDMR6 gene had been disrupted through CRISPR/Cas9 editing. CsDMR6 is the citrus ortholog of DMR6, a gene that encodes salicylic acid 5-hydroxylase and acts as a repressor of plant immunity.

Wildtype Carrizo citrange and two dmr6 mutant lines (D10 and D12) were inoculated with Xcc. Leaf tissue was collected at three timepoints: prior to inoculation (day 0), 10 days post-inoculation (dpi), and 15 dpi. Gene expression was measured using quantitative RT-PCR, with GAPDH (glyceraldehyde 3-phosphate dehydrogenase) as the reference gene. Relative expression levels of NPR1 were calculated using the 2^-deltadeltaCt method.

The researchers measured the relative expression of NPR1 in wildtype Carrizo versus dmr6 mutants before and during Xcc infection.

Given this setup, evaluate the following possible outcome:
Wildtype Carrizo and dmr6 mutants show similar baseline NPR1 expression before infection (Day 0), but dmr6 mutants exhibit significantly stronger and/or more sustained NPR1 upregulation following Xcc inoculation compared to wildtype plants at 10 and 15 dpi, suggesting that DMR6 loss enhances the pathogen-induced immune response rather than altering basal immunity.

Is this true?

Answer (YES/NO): NO